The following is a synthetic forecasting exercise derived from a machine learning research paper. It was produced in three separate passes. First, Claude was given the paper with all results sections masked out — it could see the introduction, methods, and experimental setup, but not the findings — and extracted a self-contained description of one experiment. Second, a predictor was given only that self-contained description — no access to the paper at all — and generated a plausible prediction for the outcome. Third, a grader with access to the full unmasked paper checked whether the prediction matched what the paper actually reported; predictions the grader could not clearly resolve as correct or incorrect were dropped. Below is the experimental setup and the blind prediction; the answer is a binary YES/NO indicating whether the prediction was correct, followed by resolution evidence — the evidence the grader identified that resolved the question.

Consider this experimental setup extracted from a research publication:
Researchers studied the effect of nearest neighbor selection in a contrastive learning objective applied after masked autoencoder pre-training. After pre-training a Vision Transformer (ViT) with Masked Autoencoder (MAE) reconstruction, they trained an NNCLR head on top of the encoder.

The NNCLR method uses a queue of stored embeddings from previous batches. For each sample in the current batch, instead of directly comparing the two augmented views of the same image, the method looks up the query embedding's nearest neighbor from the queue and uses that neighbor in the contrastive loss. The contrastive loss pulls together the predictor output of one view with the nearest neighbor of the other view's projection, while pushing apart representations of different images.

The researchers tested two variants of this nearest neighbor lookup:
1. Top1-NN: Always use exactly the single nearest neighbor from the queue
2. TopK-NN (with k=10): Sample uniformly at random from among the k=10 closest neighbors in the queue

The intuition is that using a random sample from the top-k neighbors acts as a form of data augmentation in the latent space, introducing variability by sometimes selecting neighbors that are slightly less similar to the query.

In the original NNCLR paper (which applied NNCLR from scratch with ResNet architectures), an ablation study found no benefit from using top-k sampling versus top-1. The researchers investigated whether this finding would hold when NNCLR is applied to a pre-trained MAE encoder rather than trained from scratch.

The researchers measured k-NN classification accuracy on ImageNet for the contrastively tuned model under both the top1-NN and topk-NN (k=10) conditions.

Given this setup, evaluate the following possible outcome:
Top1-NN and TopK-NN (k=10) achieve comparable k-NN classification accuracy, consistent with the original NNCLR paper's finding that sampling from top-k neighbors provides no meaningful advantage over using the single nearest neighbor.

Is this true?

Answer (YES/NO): NO